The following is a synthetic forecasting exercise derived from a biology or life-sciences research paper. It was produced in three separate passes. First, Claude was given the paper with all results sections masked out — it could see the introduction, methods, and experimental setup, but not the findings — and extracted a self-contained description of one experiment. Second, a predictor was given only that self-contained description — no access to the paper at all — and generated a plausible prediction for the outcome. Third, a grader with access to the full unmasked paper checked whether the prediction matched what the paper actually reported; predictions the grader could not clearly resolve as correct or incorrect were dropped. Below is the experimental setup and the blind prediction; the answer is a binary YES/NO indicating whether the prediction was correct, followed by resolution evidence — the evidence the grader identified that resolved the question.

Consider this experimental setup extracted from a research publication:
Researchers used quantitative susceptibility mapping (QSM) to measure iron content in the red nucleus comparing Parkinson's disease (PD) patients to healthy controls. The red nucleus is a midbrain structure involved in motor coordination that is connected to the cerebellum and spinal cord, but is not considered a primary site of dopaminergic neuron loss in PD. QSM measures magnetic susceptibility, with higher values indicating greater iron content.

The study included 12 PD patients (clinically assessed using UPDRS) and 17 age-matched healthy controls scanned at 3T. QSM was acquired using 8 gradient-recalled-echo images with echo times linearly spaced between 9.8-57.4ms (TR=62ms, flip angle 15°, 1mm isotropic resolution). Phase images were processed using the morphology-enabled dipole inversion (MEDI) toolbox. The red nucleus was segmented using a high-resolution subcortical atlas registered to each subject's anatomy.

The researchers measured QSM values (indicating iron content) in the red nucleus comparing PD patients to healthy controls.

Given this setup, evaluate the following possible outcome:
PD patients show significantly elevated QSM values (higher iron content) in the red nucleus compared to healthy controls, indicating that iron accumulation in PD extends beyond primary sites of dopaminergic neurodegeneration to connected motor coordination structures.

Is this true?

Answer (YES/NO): NO